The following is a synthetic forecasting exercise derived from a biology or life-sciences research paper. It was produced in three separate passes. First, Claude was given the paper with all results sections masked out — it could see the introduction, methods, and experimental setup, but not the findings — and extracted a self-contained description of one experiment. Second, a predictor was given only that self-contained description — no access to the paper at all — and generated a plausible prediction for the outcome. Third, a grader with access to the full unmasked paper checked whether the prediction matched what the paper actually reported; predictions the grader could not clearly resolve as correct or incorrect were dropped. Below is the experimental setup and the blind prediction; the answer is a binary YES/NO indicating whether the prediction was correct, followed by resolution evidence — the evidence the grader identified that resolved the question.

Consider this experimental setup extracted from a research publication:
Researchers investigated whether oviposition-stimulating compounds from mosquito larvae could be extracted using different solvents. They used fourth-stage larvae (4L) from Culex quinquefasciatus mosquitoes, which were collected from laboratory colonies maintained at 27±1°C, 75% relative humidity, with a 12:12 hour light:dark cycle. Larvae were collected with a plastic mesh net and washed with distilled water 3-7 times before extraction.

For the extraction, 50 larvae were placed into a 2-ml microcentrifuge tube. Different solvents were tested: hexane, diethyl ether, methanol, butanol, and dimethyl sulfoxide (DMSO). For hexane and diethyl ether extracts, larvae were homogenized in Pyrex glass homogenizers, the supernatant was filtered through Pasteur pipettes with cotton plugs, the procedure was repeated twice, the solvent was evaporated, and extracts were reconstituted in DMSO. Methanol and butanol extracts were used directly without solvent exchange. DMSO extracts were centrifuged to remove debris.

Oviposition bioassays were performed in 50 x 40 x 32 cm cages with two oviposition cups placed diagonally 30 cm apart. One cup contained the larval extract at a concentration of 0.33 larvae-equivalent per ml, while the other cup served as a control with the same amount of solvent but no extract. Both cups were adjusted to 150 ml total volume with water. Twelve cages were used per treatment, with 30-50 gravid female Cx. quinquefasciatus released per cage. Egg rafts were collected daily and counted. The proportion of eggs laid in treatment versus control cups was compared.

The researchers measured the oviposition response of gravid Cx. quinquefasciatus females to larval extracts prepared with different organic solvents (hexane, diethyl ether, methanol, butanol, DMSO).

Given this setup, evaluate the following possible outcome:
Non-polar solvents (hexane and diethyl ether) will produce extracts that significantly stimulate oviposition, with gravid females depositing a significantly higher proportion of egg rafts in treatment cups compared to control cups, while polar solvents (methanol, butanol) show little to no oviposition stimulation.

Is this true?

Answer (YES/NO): NO